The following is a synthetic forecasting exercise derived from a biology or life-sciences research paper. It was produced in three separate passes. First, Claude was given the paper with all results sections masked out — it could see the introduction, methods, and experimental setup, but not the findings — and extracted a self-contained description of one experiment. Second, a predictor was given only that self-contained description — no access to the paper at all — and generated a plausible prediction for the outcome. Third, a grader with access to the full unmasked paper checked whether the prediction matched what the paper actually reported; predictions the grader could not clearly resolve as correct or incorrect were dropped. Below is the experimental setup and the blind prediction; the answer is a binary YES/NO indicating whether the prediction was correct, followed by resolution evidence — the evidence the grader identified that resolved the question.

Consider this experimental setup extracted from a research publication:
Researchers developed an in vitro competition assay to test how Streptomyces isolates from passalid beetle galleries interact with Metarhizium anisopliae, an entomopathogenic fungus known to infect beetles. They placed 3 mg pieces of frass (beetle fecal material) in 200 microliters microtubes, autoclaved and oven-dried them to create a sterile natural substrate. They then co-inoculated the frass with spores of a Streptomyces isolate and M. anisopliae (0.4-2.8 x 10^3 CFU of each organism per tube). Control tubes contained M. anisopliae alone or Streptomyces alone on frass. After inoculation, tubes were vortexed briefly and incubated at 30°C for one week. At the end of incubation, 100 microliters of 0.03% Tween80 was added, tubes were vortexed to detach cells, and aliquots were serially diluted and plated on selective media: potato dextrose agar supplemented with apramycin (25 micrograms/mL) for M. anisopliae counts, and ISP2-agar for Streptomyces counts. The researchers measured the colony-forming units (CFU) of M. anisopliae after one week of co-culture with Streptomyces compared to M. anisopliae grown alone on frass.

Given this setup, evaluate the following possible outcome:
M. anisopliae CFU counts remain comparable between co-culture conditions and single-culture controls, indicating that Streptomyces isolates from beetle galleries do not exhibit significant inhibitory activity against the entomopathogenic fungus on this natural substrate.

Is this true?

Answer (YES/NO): NO